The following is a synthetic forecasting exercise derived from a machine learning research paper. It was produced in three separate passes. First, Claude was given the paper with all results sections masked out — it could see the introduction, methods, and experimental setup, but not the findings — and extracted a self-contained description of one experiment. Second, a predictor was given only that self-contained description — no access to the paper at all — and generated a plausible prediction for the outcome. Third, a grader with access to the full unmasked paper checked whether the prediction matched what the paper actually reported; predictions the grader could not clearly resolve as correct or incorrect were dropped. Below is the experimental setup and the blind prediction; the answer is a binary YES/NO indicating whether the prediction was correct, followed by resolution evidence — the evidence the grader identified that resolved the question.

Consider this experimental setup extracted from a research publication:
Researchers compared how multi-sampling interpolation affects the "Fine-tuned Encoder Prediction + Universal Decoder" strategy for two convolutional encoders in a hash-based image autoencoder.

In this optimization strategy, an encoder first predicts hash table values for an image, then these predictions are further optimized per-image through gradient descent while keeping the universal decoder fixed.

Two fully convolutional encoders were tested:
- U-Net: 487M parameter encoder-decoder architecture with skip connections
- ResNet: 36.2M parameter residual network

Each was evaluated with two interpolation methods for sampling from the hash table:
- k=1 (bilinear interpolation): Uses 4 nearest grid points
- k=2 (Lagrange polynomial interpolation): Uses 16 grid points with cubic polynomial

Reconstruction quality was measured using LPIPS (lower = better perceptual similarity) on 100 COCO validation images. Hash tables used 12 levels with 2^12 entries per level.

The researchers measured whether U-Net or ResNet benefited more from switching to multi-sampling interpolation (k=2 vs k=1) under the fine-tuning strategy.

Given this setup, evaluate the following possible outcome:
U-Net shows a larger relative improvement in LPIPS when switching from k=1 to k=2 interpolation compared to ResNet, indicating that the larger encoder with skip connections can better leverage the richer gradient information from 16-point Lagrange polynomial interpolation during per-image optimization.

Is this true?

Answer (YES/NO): NO